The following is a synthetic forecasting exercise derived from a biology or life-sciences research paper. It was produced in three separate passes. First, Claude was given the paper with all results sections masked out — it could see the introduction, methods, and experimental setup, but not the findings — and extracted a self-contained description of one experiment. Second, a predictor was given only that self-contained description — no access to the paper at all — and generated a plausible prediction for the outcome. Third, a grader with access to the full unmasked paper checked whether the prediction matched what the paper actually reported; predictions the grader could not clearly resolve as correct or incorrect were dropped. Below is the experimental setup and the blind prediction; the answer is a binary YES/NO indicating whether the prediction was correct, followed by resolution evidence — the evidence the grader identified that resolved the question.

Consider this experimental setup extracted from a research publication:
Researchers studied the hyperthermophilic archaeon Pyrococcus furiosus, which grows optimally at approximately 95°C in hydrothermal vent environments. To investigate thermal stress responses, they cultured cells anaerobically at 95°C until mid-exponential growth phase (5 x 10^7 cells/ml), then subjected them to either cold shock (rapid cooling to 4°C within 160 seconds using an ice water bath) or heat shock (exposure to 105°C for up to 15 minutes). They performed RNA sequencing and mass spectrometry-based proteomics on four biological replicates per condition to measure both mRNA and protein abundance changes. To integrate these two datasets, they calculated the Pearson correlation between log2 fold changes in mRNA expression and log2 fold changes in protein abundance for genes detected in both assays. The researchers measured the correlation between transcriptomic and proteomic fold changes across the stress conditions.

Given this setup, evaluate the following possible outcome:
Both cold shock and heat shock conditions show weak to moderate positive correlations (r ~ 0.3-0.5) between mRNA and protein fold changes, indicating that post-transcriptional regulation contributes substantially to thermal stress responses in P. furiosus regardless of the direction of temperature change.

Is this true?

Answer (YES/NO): NO